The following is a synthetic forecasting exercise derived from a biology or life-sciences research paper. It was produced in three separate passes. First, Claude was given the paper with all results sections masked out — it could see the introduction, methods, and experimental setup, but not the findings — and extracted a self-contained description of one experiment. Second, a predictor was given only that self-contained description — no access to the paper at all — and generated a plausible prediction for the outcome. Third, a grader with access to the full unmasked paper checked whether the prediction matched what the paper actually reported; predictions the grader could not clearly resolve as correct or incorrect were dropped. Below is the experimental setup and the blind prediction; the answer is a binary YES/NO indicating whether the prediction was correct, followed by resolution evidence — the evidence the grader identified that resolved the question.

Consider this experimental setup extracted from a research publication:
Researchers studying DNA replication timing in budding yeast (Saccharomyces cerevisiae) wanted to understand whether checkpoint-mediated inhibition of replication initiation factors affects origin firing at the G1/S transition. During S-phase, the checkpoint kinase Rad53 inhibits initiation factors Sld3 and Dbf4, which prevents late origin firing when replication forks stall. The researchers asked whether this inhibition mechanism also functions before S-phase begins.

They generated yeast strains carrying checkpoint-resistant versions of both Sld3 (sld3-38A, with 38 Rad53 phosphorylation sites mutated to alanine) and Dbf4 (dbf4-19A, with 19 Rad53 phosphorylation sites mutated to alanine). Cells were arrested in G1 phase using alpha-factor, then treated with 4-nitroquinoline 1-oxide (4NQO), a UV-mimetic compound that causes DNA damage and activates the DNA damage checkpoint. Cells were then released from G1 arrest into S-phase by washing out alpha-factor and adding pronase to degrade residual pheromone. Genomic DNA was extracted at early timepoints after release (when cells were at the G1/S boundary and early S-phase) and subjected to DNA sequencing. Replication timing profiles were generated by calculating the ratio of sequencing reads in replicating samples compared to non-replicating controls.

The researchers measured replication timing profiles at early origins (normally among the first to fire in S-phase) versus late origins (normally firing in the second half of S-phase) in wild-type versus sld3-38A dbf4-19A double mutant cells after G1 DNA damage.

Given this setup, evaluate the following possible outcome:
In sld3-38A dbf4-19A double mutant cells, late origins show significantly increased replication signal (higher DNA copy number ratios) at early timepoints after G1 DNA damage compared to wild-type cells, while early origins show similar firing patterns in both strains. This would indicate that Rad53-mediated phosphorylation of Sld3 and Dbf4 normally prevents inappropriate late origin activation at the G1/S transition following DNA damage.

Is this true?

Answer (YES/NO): NO